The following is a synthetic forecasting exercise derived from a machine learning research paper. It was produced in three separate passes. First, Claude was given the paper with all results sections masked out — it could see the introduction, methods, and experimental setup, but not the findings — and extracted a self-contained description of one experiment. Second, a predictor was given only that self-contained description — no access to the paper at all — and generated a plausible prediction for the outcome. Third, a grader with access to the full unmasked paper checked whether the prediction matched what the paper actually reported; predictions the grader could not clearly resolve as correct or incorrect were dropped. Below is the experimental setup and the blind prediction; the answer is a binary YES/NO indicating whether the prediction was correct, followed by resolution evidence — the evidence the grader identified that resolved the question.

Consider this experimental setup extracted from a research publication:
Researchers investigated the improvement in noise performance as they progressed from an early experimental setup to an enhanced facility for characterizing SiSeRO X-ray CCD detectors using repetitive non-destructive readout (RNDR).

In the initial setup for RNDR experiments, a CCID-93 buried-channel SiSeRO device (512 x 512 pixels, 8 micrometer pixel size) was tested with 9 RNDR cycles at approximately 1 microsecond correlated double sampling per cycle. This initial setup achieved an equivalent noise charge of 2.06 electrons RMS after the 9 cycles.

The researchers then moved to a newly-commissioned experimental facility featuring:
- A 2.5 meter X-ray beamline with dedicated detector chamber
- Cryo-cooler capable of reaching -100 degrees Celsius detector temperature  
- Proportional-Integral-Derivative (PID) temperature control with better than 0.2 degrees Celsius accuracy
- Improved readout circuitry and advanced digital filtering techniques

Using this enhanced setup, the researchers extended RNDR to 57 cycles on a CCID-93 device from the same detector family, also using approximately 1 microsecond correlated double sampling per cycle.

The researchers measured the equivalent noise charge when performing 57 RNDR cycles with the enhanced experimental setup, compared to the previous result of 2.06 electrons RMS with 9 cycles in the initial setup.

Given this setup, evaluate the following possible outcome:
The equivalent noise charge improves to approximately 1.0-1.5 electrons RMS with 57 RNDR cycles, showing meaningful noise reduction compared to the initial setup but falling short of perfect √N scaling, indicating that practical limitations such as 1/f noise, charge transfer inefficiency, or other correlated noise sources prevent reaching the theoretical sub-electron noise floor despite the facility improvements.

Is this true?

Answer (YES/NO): NO